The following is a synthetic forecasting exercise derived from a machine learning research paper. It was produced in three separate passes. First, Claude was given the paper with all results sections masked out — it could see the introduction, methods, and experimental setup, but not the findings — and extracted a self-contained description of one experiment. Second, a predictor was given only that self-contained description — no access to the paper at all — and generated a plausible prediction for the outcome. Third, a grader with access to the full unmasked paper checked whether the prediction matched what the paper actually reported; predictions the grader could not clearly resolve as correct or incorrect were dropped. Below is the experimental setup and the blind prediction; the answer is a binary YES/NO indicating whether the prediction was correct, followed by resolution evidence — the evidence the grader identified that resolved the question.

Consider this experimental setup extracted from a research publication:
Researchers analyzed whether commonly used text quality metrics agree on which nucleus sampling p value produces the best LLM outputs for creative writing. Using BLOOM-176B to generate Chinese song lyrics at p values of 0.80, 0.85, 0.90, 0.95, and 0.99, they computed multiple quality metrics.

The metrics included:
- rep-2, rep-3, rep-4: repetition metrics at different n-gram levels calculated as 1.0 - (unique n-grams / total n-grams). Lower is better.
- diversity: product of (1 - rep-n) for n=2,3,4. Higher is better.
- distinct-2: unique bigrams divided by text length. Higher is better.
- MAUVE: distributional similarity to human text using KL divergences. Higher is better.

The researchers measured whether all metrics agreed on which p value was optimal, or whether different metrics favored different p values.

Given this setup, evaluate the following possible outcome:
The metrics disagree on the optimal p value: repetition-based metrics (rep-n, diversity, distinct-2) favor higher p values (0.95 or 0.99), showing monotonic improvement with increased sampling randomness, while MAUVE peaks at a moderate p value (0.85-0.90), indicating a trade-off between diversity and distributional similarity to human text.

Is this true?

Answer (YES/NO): NO